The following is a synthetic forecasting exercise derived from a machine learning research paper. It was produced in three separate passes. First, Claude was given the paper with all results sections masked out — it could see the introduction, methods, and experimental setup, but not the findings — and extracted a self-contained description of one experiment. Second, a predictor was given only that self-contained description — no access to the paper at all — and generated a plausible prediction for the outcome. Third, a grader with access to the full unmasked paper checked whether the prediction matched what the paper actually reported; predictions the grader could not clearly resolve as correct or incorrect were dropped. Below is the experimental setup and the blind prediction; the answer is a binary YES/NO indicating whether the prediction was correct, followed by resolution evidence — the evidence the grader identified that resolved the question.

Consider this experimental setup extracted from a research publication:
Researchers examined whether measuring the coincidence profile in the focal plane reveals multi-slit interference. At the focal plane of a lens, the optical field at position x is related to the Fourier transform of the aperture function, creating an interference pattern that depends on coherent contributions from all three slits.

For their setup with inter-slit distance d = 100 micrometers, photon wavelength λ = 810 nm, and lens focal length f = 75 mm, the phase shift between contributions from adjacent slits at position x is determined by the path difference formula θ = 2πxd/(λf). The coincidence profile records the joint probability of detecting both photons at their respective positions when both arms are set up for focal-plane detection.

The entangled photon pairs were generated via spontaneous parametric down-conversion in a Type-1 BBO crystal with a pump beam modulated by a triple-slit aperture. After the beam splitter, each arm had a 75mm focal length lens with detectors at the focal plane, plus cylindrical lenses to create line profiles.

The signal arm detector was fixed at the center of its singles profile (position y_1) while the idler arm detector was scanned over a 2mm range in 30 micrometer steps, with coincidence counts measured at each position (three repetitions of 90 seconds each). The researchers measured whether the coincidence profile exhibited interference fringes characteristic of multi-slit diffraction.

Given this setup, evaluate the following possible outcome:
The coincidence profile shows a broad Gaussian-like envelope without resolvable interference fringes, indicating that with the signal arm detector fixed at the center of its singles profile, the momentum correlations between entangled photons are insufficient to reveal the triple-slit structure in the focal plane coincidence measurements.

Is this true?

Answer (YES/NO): NO